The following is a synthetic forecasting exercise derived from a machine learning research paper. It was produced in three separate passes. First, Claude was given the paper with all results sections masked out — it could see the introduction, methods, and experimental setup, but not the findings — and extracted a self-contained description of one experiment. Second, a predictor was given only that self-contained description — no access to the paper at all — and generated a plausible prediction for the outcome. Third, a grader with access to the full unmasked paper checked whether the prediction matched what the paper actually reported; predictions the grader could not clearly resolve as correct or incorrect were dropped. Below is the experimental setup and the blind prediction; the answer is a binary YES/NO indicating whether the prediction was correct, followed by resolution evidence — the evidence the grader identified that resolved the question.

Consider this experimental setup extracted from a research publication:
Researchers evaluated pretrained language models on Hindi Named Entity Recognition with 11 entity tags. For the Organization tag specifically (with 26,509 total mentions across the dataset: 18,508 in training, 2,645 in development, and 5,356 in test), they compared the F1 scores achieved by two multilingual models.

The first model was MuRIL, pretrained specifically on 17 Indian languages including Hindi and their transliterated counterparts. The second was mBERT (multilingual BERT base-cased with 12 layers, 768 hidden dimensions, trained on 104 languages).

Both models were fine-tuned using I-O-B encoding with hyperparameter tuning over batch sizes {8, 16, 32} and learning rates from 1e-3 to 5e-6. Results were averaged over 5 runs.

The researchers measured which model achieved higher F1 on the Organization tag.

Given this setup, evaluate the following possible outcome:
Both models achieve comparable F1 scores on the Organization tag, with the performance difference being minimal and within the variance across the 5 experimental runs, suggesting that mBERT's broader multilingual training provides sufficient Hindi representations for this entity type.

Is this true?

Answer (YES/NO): NO